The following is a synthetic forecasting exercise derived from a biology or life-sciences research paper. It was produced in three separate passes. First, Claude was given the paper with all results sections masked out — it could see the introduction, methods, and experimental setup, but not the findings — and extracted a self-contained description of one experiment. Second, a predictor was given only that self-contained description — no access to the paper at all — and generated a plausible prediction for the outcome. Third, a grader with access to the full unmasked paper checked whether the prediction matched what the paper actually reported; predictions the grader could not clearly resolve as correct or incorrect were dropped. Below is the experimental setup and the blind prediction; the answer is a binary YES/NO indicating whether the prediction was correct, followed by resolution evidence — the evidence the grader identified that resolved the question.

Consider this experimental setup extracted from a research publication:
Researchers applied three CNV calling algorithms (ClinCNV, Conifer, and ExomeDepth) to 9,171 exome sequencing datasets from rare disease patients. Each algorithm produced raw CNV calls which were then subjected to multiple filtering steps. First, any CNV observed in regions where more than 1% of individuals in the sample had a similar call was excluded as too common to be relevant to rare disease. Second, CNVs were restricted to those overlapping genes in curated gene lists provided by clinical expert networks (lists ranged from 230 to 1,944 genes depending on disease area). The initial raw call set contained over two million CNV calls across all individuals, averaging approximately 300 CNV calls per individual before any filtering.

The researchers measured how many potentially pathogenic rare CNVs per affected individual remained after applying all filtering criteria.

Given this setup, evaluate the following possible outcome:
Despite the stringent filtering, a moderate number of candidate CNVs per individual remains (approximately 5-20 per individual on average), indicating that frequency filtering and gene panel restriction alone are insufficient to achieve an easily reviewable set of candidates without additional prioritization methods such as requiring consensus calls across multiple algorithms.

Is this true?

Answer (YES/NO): NO